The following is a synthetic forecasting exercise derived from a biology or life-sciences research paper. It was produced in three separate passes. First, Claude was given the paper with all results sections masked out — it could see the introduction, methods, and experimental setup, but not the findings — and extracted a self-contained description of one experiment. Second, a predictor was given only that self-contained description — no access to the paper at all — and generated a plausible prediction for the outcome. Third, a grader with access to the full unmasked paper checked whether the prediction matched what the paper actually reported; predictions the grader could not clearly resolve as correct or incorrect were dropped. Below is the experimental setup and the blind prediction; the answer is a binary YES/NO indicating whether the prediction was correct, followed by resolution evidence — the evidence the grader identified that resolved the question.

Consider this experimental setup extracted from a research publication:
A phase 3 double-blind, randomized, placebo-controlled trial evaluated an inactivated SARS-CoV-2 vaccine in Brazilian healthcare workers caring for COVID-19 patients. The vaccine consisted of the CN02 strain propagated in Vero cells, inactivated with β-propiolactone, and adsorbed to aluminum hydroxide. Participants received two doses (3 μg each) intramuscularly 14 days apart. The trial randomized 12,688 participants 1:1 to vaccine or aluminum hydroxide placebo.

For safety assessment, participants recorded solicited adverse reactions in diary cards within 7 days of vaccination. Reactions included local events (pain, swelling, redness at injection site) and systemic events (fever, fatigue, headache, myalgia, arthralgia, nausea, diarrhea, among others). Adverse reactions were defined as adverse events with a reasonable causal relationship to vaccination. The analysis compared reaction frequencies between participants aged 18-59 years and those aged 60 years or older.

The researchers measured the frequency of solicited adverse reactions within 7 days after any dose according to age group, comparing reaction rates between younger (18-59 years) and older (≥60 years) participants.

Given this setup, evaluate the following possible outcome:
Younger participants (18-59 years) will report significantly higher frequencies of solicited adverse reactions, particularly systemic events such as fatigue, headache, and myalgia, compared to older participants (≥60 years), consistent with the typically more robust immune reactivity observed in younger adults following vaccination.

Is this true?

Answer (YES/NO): YES